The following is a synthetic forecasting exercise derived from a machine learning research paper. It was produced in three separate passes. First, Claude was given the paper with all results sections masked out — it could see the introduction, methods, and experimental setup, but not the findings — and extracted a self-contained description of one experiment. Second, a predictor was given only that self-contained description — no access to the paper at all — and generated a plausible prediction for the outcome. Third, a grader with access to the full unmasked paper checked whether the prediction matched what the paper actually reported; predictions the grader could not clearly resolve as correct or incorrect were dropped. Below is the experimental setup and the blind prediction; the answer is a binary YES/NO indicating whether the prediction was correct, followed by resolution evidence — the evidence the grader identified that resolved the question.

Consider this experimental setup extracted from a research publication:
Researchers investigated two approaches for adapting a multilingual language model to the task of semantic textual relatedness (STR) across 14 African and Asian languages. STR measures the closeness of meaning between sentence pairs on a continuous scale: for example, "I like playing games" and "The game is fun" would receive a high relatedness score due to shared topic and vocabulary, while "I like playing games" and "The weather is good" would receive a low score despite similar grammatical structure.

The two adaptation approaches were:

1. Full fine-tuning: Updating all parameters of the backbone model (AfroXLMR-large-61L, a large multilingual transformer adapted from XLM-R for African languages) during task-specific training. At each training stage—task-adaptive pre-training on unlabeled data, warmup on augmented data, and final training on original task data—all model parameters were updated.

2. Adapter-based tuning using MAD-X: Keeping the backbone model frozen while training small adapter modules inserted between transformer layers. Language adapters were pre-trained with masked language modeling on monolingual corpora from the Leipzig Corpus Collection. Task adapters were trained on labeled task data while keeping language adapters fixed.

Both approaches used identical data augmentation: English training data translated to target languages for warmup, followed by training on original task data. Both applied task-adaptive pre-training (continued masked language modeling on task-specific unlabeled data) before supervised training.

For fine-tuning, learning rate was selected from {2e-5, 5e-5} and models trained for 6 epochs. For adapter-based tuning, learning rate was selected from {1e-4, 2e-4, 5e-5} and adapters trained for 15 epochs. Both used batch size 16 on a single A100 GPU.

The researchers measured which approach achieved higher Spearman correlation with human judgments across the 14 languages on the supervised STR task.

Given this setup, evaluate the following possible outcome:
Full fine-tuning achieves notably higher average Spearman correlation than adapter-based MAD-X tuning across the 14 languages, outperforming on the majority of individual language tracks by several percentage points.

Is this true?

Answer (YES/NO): NO